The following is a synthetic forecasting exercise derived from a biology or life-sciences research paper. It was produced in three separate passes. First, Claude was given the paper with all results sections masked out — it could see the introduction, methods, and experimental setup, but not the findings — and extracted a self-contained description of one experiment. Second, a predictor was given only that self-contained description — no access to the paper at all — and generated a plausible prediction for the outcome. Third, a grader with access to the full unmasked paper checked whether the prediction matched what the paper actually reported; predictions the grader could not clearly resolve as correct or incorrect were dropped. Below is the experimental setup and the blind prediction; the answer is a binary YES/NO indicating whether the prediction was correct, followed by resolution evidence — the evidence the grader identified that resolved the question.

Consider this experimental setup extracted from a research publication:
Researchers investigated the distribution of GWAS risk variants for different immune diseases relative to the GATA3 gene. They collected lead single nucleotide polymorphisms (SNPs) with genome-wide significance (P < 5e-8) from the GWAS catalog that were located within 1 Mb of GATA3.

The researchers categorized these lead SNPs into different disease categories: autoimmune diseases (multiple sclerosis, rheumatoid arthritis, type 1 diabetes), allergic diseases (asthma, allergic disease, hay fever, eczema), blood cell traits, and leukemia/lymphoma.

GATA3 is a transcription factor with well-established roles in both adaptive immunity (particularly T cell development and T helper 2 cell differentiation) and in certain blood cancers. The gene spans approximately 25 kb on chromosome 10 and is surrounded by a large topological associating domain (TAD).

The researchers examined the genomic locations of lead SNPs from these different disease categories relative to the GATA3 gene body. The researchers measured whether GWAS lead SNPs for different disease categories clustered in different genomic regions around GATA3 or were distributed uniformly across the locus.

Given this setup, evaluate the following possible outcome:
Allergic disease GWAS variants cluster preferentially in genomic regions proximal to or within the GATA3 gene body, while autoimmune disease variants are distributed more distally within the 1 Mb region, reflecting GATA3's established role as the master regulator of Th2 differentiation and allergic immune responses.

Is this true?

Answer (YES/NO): NO